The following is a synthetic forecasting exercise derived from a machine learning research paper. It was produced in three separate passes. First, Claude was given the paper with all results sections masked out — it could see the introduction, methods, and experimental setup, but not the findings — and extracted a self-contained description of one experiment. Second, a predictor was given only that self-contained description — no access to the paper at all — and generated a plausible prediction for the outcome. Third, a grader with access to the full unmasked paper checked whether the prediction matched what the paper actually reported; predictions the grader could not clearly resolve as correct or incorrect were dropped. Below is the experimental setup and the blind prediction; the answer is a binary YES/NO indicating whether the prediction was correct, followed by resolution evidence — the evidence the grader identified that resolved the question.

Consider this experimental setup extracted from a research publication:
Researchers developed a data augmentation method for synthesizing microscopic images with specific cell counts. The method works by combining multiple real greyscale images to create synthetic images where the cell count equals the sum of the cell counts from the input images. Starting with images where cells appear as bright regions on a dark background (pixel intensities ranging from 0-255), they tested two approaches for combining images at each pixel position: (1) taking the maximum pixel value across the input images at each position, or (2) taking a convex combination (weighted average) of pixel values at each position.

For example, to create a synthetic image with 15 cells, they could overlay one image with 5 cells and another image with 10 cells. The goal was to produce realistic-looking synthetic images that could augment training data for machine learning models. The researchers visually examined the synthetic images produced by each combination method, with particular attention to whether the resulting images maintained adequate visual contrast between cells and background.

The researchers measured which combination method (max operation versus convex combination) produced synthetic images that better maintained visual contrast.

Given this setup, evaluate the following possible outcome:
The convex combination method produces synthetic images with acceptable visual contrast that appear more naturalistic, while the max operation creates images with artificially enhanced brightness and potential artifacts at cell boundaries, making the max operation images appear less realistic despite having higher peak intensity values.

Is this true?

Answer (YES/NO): NO